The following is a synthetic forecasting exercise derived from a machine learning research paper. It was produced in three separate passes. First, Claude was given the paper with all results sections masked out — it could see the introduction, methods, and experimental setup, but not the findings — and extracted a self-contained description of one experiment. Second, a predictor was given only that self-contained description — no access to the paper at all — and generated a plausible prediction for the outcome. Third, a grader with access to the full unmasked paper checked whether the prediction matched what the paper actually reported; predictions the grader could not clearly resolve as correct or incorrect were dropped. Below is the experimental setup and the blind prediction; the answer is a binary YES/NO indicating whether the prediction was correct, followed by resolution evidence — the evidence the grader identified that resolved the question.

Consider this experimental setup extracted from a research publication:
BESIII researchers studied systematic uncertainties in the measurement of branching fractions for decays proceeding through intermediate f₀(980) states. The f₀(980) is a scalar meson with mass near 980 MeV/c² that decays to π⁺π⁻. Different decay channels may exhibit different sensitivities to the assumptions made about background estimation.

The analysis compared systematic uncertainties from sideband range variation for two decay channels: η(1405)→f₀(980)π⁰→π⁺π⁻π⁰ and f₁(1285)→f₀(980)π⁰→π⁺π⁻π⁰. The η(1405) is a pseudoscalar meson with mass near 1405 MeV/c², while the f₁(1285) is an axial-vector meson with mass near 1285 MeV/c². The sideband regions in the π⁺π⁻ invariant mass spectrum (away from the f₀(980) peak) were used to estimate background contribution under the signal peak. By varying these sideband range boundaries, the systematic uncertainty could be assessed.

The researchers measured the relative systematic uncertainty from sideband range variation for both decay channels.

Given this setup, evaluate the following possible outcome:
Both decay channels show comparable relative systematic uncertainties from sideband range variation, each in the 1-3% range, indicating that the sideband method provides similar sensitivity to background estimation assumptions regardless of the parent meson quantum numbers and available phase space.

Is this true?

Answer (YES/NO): NO